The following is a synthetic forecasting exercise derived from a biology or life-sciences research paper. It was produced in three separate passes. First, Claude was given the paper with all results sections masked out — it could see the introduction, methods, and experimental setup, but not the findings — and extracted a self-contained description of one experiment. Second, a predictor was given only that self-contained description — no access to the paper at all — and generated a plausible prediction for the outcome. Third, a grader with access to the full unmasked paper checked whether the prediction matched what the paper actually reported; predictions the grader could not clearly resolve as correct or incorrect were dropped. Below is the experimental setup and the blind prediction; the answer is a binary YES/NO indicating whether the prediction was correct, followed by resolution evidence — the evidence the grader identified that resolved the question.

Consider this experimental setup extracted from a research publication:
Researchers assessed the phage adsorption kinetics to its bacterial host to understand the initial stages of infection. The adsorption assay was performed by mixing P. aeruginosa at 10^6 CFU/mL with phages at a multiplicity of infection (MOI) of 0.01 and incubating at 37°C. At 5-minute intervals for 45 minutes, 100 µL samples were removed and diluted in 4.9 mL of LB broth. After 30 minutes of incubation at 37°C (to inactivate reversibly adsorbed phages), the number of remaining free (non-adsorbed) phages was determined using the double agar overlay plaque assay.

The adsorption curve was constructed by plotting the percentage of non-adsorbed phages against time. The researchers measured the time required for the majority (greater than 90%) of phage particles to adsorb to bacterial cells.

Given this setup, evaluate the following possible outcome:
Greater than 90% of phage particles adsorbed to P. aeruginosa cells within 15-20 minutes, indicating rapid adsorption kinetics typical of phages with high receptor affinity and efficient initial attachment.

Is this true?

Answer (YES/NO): NO